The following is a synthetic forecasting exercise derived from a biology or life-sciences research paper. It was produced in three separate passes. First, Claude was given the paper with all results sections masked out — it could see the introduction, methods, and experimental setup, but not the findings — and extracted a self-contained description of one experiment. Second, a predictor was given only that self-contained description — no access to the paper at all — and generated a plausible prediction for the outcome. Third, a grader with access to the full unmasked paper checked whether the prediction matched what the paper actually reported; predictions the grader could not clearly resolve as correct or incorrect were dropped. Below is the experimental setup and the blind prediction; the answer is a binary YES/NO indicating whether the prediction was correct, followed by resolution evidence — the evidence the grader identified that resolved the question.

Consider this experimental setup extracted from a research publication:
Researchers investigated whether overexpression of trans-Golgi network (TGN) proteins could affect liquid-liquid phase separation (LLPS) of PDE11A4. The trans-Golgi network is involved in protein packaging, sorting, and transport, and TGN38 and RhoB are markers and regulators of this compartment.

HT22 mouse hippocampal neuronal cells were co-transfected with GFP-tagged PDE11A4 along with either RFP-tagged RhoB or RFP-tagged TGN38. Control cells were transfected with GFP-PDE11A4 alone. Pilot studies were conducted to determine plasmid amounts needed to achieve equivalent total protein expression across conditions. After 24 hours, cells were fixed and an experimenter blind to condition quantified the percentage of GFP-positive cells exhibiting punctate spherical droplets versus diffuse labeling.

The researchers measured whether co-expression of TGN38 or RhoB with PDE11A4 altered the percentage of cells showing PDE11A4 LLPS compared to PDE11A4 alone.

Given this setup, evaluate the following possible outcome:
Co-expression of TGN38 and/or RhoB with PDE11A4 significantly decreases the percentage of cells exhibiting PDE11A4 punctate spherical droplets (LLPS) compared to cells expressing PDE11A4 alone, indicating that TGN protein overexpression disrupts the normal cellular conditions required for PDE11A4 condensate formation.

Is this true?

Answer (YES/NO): NO